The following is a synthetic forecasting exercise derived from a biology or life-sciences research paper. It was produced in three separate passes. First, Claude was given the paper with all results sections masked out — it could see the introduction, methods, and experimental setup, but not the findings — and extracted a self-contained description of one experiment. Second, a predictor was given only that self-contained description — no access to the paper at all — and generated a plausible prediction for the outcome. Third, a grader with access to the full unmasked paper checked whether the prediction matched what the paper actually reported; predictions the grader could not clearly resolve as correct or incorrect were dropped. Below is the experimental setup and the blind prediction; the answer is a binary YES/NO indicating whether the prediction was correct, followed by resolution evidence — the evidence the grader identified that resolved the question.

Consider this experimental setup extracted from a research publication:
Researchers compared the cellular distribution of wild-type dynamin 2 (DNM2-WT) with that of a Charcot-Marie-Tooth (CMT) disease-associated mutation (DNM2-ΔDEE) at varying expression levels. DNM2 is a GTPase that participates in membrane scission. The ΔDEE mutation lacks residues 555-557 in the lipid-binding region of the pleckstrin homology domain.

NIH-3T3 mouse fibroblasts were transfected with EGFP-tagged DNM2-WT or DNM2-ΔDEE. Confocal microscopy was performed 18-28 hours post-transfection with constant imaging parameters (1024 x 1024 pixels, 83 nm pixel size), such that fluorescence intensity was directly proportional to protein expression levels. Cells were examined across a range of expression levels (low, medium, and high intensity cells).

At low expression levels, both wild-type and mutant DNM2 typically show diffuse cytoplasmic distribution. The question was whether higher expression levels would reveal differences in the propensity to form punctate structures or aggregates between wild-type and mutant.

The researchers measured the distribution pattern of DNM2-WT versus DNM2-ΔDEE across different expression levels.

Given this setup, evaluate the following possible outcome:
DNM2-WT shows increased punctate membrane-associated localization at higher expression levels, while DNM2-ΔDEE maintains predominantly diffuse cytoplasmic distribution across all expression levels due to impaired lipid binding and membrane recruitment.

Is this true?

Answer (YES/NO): NO